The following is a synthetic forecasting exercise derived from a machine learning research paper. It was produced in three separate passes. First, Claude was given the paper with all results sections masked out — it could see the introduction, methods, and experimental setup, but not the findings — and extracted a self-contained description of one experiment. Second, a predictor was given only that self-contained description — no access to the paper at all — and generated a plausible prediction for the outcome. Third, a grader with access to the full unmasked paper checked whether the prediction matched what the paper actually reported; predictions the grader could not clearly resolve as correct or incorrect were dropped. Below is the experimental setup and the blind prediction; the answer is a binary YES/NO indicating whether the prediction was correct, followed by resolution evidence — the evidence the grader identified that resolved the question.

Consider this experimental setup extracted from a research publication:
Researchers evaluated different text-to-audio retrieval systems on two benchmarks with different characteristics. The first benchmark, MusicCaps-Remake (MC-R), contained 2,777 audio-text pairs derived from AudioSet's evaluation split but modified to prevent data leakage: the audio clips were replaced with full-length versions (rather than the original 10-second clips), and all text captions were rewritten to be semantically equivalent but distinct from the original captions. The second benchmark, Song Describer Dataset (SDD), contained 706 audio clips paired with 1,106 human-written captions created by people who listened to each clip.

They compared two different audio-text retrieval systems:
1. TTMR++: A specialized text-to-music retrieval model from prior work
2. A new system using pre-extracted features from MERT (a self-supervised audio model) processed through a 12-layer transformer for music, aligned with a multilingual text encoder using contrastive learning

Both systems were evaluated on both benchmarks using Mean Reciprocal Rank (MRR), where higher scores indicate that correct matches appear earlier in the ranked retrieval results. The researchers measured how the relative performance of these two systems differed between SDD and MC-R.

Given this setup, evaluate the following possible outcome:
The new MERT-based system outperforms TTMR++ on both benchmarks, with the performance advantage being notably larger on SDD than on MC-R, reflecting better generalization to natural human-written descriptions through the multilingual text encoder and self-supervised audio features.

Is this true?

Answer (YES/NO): NO